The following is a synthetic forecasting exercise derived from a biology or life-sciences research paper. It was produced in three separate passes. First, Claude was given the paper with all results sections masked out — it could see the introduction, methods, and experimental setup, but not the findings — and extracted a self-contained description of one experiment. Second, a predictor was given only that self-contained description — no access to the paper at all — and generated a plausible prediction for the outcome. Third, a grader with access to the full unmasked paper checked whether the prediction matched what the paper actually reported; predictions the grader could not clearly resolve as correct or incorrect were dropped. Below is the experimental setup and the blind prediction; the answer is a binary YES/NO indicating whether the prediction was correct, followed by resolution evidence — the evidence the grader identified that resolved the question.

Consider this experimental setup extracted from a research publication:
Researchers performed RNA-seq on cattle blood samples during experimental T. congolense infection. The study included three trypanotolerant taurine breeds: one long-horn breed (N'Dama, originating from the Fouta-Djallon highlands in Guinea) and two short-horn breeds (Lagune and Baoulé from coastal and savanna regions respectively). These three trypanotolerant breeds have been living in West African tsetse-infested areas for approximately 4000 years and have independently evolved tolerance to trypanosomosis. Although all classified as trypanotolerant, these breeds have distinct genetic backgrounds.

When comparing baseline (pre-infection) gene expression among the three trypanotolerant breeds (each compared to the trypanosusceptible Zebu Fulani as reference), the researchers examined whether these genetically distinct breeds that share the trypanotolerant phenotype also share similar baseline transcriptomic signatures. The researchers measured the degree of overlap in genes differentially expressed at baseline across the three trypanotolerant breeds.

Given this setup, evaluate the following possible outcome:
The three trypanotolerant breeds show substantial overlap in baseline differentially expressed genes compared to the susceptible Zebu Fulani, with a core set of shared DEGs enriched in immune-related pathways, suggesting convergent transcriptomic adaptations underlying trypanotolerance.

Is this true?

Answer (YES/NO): NO